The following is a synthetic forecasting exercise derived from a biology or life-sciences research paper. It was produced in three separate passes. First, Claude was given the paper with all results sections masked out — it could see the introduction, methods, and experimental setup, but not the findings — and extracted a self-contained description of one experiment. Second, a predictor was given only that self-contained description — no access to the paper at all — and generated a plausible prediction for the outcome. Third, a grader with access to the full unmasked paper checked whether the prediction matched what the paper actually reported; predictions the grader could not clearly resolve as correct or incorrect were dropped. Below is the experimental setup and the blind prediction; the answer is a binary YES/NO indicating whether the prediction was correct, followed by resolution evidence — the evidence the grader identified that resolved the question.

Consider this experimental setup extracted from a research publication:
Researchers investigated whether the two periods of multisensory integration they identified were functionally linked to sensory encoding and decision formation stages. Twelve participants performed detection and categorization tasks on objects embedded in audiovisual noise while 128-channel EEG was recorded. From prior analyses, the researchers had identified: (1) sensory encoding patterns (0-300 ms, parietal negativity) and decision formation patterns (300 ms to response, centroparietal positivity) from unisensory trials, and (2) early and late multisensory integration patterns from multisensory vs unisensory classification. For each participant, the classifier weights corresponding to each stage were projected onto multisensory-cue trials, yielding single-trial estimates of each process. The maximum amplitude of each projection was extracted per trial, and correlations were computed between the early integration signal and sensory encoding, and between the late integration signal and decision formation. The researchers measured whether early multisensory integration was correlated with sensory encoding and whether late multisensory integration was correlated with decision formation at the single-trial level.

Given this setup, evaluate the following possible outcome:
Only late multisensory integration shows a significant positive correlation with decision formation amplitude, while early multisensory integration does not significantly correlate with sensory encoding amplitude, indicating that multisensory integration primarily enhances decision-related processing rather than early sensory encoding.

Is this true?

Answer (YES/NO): NO